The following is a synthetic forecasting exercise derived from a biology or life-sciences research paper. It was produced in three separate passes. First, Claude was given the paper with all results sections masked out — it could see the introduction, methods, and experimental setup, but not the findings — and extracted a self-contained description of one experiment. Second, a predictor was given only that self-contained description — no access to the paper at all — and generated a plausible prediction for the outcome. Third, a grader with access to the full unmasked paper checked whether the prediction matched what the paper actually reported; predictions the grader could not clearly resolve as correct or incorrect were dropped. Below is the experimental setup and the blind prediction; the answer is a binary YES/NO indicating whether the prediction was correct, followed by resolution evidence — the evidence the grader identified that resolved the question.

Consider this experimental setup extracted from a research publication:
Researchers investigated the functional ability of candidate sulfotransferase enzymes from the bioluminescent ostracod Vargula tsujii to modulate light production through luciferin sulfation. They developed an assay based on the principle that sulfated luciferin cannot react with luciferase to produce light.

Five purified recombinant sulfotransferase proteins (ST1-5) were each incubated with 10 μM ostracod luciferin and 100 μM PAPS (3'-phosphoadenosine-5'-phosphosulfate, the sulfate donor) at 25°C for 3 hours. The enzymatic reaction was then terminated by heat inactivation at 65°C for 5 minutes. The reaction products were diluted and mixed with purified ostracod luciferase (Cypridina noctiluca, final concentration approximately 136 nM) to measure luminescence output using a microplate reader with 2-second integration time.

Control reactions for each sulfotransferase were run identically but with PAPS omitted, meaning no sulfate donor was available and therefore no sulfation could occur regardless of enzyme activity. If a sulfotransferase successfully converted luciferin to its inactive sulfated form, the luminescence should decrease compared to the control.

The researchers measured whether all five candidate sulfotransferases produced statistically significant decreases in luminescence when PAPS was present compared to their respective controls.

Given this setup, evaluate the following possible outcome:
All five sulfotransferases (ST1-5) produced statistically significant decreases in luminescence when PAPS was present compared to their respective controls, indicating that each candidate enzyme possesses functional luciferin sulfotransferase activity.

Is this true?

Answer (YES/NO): NO